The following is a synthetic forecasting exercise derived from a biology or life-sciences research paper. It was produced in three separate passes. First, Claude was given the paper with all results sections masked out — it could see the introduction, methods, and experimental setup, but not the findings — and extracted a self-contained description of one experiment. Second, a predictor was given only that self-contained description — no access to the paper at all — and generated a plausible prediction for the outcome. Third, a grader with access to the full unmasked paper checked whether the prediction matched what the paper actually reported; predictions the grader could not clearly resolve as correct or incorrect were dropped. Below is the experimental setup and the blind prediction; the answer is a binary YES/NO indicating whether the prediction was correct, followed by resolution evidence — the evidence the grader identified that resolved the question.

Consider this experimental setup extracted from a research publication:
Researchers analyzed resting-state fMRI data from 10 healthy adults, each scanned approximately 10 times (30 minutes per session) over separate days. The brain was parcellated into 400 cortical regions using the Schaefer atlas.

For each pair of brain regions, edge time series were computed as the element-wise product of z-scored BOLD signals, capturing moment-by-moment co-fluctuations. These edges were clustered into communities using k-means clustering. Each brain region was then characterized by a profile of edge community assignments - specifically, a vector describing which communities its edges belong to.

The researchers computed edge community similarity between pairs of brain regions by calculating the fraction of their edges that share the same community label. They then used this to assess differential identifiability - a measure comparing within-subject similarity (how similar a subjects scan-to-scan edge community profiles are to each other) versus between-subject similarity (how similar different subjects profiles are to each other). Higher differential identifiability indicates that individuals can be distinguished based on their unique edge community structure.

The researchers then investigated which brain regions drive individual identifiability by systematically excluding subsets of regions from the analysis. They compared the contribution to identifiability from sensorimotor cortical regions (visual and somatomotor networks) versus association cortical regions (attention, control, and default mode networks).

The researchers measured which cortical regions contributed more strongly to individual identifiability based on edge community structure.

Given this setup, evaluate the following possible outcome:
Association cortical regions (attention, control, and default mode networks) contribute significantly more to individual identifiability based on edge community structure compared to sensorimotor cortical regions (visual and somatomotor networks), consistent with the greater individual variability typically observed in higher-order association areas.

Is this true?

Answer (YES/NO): YES